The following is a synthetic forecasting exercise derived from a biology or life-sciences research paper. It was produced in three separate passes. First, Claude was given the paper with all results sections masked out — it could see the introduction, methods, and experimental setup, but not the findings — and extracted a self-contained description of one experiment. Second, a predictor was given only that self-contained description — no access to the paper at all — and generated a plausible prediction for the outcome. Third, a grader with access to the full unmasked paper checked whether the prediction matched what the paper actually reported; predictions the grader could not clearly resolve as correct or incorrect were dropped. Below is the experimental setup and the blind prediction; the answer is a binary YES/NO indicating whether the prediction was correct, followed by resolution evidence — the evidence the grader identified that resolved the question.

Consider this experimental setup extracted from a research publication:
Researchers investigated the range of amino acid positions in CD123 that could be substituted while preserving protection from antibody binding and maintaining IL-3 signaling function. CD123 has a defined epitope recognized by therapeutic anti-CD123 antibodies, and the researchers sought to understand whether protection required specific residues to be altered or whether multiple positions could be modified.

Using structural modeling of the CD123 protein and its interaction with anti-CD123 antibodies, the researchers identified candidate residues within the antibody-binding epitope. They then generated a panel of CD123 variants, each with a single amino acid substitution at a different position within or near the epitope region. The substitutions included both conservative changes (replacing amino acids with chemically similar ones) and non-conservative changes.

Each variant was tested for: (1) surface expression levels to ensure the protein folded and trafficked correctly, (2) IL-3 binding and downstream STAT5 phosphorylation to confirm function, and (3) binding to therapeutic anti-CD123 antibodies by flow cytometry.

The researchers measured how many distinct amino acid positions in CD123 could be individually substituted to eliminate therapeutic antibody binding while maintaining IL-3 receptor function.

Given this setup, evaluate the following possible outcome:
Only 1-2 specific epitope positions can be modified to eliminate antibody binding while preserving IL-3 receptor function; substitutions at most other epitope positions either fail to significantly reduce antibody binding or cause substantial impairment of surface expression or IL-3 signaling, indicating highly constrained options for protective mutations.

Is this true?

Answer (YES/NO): YES